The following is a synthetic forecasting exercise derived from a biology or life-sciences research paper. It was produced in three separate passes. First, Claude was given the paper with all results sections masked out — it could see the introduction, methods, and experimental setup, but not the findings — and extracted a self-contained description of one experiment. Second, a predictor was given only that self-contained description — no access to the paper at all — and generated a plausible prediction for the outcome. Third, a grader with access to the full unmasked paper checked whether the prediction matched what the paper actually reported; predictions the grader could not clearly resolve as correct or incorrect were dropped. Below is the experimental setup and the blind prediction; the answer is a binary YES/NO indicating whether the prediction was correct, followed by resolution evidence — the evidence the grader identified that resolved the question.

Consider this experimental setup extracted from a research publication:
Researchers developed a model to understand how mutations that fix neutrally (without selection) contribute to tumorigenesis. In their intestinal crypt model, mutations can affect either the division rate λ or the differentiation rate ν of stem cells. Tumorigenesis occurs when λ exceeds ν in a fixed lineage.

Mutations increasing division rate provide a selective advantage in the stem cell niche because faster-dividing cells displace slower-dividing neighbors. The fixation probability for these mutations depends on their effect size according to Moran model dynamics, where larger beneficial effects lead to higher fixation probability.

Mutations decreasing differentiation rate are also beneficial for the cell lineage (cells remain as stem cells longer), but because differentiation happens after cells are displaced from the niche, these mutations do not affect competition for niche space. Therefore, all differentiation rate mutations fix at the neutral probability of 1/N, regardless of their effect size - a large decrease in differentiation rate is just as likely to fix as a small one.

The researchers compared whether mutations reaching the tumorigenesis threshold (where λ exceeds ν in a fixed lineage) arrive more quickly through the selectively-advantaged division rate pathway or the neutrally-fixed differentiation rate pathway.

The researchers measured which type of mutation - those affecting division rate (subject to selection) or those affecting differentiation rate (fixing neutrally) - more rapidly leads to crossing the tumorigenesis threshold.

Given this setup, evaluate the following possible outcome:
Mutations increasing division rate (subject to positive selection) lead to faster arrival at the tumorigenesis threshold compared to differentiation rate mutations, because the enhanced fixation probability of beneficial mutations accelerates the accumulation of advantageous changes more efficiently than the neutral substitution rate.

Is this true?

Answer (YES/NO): NO